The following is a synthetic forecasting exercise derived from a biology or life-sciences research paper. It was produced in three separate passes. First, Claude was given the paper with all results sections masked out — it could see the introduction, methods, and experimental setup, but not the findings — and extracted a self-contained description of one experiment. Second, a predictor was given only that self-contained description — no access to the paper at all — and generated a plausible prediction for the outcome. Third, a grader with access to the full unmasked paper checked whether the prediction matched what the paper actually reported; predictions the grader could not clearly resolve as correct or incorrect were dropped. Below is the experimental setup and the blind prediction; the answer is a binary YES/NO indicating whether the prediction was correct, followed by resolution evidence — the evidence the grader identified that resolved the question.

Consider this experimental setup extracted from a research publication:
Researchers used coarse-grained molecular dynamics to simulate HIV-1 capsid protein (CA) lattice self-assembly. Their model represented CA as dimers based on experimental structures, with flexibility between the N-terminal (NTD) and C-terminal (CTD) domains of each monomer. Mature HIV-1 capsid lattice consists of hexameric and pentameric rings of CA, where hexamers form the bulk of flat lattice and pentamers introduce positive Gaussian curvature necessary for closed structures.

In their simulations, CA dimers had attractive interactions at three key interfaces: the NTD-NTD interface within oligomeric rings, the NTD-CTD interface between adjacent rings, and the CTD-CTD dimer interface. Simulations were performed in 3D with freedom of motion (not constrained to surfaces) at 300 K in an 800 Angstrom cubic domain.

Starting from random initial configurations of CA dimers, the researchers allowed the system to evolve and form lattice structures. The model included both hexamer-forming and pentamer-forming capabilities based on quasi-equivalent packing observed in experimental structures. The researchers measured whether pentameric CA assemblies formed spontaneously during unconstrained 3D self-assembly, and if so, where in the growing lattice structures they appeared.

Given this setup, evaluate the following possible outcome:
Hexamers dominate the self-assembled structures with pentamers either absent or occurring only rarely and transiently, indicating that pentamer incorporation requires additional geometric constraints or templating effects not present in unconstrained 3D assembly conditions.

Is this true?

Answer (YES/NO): NO